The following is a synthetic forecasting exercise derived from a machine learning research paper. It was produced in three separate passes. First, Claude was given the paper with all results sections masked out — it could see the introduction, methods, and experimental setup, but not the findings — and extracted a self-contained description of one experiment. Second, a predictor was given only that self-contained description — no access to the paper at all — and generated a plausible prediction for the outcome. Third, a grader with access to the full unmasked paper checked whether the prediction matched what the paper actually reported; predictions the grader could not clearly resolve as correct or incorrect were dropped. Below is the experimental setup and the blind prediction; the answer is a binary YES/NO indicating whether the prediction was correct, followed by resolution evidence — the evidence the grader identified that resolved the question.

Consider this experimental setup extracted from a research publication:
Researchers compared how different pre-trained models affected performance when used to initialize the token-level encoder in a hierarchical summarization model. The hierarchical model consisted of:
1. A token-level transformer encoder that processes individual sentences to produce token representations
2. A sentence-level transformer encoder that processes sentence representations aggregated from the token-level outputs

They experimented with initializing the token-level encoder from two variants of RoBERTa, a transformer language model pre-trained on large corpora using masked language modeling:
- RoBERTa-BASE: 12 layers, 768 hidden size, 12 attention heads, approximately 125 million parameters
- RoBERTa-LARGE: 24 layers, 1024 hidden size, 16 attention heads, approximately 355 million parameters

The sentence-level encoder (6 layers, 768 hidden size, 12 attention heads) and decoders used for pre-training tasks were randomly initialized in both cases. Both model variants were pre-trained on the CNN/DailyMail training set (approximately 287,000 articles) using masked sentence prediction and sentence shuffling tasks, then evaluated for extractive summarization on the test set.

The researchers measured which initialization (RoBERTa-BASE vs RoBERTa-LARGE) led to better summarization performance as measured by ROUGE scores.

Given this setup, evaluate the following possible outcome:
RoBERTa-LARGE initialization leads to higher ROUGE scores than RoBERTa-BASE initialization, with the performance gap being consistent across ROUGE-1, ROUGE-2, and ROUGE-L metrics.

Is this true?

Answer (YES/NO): NO